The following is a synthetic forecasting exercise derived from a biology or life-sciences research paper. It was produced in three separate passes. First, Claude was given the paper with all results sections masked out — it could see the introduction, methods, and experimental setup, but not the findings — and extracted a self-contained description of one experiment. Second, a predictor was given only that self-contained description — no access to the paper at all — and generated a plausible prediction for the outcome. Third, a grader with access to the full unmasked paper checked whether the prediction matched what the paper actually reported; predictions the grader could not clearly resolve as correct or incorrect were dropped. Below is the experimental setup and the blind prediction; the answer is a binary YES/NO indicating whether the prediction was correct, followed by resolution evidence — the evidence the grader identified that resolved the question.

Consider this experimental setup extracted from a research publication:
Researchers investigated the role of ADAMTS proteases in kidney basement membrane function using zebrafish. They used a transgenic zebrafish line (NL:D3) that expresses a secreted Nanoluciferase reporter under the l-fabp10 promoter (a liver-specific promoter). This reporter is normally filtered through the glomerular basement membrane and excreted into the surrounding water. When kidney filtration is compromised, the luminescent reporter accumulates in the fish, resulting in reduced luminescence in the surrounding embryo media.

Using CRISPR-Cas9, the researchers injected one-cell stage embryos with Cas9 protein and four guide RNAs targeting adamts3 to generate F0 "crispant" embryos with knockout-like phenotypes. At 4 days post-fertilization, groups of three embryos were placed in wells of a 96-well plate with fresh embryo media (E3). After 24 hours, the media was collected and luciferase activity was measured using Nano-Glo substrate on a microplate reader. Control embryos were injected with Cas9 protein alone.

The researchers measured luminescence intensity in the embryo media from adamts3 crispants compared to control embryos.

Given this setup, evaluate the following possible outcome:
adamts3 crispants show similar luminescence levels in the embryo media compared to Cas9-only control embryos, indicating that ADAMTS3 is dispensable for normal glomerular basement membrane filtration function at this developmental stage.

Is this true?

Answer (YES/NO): NO